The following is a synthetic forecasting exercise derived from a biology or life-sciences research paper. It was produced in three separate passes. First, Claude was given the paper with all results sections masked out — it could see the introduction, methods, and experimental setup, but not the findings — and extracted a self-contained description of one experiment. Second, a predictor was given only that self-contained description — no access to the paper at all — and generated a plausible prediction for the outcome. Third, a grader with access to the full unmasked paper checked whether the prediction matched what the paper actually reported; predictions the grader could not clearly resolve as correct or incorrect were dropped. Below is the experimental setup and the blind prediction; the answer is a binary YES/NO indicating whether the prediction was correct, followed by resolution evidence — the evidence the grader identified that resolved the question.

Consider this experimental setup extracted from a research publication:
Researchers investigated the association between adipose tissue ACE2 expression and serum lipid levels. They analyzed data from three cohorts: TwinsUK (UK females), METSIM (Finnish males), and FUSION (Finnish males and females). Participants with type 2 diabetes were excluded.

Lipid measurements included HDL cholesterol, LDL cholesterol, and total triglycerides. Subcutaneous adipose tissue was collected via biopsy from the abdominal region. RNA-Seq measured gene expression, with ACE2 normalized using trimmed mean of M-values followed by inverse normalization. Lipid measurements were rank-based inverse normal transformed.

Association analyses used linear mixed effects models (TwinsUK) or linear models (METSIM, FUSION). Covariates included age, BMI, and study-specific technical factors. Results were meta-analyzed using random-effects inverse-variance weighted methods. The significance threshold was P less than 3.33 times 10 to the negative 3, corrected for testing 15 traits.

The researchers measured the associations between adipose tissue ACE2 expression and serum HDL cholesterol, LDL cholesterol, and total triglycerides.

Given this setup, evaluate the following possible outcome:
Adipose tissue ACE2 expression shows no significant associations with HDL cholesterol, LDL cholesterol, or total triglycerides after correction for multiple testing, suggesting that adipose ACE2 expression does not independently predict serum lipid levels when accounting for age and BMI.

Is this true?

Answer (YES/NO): NO